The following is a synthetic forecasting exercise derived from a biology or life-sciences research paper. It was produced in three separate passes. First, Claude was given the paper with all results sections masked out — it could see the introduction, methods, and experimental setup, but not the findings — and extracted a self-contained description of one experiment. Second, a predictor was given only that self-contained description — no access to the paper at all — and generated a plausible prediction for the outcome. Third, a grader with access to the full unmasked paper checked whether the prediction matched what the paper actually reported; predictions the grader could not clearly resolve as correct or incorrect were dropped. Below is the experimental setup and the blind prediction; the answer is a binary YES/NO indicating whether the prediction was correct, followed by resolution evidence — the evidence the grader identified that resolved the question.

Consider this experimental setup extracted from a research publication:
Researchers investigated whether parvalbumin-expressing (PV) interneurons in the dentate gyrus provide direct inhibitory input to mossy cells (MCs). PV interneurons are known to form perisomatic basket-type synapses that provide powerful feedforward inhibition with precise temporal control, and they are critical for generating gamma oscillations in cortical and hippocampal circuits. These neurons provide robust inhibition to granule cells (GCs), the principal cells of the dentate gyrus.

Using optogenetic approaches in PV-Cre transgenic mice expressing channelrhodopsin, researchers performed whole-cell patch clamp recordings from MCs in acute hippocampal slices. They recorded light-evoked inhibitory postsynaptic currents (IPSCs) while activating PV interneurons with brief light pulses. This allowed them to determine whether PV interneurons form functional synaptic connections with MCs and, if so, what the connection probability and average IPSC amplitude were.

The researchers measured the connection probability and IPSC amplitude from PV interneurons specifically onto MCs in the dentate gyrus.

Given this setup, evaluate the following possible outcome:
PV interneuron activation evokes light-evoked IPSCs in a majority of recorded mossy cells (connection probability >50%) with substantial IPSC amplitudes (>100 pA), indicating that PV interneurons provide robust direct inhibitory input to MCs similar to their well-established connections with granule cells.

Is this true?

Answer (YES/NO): NO